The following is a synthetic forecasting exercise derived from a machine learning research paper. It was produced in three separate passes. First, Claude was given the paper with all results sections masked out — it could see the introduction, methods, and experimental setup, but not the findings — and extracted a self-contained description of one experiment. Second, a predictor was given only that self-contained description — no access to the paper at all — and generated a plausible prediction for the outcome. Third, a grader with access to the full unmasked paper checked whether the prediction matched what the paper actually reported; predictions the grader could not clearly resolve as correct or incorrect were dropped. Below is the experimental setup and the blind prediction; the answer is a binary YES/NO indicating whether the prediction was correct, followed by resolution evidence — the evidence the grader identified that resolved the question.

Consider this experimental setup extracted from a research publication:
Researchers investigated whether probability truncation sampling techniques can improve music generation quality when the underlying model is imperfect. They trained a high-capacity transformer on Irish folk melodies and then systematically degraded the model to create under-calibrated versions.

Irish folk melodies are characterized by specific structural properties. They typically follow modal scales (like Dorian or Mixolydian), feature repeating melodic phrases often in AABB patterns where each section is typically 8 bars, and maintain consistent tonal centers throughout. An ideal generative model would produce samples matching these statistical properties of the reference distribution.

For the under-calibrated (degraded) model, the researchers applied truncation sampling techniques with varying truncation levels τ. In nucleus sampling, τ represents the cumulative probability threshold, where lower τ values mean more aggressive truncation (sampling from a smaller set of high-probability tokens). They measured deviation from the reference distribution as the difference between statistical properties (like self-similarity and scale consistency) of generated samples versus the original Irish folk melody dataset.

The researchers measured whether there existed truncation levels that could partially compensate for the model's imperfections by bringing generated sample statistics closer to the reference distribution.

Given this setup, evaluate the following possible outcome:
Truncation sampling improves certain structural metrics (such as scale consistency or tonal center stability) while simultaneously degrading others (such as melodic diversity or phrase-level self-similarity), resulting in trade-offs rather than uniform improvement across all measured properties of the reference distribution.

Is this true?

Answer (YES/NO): NO